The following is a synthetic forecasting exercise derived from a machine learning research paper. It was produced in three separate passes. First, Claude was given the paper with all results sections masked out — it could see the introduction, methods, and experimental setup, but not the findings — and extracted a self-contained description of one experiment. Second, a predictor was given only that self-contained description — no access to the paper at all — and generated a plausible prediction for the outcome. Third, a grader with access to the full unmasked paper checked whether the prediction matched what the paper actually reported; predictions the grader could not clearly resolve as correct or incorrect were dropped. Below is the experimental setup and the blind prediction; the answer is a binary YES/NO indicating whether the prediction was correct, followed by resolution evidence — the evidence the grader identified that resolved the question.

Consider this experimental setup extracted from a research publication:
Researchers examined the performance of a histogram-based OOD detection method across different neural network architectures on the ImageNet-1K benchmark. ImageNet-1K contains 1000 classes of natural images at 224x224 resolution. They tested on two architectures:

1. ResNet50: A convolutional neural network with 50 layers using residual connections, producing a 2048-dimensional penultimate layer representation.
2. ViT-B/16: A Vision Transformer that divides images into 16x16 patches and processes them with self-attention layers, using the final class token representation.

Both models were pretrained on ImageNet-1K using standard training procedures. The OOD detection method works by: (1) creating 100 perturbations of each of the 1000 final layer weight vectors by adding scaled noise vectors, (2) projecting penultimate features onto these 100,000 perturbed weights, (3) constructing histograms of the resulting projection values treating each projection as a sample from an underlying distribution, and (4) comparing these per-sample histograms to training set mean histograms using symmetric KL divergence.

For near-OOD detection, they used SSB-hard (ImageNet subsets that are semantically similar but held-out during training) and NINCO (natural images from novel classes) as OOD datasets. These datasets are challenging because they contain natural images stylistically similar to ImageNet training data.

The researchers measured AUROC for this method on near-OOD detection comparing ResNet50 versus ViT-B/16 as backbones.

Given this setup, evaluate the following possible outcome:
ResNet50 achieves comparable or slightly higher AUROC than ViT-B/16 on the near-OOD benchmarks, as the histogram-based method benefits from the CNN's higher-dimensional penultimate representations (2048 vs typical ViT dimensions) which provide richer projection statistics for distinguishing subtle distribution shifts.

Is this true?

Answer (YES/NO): NO